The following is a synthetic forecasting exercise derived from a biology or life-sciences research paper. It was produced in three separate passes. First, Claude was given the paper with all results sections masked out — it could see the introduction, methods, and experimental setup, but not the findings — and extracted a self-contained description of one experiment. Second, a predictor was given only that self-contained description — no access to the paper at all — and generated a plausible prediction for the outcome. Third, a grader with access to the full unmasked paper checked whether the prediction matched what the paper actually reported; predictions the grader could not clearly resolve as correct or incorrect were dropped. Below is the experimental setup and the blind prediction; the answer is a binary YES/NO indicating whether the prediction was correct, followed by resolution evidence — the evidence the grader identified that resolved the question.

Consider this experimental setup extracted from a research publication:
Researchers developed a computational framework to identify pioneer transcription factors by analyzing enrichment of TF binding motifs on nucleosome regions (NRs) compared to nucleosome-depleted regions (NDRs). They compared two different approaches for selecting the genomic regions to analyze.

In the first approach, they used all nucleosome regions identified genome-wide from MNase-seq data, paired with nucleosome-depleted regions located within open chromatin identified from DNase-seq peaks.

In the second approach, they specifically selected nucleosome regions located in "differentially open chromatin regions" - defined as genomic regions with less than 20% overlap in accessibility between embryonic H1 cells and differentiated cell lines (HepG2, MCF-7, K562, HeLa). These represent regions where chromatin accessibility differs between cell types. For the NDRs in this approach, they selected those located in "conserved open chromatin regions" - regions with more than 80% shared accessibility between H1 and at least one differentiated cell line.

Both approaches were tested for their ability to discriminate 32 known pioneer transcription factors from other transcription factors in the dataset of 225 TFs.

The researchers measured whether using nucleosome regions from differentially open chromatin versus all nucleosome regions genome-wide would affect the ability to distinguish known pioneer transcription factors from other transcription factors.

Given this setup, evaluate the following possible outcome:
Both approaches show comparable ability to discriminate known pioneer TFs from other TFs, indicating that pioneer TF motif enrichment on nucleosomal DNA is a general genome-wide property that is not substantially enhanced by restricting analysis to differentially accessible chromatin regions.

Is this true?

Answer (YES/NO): NO